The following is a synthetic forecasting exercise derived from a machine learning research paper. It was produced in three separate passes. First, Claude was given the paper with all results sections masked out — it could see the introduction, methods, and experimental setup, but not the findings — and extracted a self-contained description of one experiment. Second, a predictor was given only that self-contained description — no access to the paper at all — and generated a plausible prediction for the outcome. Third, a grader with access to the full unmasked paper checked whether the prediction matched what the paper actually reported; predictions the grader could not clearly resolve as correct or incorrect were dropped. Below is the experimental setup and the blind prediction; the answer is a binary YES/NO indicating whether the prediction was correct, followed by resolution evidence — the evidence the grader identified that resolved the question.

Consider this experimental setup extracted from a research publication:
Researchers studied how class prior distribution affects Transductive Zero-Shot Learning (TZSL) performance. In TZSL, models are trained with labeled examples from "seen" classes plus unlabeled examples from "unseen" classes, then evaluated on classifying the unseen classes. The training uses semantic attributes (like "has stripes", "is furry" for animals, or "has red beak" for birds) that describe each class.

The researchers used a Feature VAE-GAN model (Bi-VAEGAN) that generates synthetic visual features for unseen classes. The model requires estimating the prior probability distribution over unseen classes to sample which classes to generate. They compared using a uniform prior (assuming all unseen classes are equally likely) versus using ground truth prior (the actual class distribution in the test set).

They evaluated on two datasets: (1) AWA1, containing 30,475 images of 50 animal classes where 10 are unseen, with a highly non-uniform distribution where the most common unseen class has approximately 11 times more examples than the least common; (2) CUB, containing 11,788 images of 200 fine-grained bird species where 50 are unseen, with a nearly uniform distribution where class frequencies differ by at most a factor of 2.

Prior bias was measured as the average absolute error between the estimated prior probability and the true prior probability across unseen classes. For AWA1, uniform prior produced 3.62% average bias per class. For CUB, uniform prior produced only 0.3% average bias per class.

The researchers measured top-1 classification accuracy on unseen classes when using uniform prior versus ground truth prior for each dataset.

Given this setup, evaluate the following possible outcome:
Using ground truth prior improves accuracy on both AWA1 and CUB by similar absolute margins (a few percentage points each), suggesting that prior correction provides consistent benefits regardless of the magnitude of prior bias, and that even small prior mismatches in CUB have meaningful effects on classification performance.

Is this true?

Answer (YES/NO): NO